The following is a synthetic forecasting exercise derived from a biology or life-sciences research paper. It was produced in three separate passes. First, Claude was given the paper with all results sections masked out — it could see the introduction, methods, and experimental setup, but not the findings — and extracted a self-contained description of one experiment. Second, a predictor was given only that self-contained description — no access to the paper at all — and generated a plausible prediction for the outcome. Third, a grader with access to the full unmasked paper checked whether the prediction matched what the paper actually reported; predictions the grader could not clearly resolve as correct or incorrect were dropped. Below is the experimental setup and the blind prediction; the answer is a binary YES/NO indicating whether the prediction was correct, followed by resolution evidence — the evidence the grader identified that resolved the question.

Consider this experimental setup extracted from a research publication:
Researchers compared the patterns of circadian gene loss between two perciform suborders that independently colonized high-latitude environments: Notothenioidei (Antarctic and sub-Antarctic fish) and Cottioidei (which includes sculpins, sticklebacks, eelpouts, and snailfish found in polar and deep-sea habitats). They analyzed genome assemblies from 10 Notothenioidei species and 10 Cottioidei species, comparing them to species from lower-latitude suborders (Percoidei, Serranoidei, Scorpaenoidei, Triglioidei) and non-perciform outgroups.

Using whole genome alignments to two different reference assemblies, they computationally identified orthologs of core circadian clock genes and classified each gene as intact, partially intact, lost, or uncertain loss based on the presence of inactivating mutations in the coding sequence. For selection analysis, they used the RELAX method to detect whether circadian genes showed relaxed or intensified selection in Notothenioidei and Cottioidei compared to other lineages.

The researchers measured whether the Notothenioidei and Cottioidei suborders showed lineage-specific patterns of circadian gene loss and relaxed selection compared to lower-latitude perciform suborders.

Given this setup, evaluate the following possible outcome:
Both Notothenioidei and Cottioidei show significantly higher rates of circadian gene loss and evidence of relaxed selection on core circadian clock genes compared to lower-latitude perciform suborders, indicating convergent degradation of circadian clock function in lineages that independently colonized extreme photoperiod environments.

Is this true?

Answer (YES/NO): YES